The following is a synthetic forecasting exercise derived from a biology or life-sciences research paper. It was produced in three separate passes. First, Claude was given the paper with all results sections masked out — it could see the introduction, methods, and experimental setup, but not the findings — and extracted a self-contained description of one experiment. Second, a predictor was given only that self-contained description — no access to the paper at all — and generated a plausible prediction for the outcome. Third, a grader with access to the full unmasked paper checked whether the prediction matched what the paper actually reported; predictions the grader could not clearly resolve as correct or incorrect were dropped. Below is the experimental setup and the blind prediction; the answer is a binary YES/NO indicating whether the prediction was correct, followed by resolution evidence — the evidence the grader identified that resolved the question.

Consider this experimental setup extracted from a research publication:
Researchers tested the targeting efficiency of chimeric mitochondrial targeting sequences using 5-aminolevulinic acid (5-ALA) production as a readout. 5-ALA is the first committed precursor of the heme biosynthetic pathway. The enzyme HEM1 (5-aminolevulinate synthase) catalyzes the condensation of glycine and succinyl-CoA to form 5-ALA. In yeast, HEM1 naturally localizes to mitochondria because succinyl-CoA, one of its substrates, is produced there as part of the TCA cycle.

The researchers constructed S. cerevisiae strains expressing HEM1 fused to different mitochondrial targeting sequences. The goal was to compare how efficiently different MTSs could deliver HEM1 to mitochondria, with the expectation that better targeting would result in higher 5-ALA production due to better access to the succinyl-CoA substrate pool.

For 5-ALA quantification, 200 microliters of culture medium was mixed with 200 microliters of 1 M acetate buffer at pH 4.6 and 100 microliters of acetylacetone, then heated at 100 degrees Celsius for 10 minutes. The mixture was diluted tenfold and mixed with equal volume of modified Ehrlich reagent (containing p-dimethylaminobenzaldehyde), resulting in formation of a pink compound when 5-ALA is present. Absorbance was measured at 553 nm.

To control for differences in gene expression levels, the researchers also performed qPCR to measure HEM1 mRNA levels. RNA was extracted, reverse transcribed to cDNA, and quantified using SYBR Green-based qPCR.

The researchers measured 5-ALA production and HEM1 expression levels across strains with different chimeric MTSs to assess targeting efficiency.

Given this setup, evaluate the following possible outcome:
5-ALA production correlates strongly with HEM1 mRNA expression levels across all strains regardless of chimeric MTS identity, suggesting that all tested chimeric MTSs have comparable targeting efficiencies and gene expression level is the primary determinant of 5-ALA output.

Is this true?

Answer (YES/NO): NO